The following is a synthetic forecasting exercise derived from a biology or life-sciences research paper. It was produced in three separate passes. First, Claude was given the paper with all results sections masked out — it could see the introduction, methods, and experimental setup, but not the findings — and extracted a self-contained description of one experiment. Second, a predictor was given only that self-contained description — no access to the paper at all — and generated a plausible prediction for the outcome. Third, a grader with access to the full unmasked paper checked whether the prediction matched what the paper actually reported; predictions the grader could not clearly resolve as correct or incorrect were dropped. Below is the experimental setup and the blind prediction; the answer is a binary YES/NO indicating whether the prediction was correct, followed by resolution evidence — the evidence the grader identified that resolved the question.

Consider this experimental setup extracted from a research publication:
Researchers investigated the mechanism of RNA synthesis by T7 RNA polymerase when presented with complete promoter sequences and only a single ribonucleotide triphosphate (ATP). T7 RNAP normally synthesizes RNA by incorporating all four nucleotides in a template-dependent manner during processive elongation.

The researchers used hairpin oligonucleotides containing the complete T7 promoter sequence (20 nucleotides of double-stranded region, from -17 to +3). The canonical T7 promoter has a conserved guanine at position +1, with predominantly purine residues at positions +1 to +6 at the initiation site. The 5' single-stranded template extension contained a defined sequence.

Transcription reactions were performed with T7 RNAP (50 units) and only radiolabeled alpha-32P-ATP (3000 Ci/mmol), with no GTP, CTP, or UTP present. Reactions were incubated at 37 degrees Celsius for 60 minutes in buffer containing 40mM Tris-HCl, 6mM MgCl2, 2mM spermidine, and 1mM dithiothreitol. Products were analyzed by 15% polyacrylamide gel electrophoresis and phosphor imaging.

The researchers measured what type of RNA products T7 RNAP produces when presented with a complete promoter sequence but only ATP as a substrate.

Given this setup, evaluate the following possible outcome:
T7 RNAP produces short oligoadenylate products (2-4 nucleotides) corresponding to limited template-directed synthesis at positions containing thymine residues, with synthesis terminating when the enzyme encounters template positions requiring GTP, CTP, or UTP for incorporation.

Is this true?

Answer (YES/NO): NO